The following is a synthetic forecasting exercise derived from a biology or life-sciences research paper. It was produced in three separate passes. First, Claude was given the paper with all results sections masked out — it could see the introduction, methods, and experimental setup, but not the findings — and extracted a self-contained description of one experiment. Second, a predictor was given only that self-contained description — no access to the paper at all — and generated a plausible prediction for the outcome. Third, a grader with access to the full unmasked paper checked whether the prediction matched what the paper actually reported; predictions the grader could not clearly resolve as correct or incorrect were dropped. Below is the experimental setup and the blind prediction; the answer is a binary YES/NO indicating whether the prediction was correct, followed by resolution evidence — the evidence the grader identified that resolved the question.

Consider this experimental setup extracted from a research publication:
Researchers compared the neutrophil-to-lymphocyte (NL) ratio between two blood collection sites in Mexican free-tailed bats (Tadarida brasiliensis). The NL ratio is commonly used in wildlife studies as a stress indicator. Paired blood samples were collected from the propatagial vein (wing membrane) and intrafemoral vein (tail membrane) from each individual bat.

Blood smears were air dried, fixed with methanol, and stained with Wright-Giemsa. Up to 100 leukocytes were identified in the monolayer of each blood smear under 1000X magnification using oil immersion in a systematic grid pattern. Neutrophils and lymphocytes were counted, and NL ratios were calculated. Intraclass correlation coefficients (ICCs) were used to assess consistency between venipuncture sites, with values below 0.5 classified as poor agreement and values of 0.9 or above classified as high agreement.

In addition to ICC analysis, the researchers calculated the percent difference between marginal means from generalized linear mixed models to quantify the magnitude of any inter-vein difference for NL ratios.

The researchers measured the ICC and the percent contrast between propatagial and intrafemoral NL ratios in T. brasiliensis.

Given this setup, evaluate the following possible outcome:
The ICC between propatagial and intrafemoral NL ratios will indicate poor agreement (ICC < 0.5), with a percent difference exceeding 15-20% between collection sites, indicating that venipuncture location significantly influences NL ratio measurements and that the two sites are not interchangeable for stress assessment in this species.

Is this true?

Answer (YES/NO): NO